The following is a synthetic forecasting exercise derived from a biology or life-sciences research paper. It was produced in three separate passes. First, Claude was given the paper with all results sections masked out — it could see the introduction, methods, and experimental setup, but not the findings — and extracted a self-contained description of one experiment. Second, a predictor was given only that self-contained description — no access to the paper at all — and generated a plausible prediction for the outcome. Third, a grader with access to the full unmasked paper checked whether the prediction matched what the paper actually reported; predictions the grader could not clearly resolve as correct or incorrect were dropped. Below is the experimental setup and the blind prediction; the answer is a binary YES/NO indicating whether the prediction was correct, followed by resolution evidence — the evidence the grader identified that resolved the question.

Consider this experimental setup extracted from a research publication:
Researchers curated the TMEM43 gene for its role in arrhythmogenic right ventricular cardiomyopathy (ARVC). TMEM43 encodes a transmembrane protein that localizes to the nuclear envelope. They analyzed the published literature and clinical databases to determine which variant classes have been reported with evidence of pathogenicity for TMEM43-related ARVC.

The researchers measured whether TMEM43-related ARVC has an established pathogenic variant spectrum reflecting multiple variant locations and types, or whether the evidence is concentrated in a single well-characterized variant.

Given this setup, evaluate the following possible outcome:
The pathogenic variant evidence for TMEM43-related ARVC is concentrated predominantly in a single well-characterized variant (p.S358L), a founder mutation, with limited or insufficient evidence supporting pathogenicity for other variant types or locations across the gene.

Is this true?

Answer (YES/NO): YES